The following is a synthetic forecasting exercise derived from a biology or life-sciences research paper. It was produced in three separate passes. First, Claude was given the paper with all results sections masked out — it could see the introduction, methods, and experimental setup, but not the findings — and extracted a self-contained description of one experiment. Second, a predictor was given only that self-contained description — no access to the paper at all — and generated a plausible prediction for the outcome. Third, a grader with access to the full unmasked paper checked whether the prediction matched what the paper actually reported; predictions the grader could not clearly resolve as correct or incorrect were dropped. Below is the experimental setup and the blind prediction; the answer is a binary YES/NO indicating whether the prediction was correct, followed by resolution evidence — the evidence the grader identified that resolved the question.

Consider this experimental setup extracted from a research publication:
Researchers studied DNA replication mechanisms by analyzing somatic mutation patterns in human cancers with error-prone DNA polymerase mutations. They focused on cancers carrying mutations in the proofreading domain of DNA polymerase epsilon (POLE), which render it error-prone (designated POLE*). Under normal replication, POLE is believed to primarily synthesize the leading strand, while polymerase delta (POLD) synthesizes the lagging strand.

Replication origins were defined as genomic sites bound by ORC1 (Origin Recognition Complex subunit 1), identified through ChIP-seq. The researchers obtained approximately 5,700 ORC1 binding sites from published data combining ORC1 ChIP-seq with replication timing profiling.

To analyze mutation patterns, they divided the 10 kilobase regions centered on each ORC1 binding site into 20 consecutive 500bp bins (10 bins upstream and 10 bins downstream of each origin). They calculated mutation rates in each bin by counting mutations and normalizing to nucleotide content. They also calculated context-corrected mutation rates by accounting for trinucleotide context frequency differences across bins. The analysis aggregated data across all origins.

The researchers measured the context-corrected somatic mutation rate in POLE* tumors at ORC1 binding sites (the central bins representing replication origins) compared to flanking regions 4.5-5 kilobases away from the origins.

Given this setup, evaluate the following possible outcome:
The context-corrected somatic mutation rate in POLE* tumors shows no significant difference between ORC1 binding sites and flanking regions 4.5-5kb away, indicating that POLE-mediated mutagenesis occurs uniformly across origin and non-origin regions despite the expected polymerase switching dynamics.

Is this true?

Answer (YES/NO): NO